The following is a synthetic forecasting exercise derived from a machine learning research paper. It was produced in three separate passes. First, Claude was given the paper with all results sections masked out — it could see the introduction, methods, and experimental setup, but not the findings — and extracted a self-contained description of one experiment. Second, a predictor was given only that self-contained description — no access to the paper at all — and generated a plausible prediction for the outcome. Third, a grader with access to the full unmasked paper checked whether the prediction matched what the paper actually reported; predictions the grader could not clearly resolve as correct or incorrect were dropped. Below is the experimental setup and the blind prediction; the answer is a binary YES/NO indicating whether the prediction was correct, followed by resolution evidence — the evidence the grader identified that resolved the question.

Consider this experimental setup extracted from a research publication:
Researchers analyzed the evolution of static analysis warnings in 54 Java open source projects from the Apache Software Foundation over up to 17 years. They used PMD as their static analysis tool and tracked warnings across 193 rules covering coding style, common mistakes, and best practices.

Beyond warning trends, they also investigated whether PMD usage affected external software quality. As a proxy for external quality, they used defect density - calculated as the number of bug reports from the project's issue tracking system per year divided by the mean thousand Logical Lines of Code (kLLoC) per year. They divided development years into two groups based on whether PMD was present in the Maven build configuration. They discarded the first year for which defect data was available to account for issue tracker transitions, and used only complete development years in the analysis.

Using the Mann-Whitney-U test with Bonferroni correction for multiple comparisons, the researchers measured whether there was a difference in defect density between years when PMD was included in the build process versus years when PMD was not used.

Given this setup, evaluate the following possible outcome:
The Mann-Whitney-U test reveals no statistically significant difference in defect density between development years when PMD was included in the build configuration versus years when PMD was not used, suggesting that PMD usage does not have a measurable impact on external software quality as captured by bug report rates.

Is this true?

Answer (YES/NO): NO